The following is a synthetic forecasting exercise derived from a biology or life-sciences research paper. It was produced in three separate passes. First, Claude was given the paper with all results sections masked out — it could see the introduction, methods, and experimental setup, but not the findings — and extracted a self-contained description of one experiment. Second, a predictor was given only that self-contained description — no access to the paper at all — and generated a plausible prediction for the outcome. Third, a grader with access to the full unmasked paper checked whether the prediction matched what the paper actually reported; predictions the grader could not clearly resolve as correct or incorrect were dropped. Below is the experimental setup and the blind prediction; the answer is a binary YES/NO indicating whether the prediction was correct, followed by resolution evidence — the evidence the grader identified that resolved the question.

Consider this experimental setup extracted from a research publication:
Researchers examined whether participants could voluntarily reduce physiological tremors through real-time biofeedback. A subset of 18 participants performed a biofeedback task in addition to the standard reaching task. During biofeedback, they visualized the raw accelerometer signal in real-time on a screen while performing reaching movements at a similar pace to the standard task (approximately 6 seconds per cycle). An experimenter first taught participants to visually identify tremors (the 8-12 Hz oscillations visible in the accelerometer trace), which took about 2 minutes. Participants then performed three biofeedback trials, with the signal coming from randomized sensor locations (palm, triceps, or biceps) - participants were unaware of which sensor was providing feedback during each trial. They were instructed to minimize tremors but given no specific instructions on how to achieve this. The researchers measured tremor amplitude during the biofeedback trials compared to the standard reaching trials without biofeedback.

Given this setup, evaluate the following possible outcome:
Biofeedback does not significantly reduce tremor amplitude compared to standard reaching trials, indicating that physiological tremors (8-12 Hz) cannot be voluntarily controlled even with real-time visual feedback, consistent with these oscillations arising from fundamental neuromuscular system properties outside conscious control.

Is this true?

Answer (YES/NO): NO